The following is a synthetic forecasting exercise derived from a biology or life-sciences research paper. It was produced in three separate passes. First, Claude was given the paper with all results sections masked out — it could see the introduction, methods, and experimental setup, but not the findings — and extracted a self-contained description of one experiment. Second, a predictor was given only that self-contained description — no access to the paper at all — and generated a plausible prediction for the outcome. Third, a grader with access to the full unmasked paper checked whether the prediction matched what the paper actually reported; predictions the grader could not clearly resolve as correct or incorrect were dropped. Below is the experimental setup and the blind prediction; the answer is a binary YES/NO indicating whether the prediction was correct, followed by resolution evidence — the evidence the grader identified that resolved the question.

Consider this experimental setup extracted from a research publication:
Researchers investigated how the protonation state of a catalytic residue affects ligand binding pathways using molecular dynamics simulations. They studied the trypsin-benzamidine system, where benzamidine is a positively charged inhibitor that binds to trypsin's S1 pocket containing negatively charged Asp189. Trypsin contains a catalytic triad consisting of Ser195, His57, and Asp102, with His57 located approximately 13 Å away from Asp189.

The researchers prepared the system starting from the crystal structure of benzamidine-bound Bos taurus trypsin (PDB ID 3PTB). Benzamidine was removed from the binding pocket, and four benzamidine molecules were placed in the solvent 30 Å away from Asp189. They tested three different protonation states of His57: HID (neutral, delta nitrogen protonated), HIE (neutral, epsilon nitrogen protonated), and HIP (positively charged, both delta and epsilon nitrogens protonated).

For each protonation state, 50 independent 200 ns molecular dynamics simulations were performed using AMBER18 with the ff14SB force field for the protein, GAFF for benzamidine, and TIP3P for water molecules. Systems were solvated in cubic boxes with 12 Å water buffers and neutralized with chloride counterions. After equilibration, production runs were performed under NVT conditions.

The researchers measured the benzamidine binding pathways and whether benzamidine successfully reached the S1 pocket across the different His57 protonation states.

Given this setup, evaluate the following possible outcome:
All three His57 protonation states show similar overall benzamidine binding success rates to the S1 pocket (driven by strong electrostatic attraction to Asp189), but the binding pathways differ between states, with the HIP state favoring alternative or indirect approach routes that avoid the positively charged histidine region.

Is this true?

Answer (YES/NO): NO